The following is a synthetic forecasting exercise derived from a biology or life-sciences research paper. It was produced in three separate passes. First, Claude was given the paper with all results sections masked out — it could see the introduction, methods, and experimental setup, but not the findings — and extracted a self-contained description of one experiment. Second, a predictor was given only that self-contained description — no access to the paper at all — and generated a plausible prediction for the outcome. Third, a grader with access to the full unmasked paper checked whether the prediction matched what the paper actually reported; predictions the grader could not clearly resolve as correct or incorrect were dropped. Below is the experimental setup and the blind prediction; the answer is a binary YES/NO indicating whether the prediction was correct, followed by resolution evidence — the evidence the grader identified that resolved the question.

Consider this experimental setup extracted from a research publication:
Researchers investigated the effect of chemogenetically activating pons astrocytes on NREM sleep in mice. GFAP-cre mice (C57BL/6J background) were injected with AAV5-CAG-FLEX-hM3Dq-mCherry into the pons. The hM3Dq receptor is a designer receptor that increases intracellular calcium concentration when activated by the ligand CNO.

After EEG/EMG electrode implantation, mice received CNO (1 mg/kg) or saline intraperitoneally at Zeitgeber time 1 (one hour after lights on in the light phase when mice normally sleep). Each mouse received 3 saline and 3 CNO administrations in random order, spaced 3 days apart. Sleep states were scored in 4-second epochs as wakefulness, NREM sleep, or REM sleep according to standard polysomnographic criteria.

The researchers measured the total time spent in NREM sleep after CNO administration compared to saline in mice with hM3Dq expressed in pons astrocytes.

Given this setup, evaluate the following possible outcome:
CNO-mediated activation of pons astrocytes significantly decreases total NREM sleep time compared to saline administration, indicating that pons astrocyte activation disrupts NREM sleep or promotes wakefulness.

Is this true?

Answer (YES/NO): NO